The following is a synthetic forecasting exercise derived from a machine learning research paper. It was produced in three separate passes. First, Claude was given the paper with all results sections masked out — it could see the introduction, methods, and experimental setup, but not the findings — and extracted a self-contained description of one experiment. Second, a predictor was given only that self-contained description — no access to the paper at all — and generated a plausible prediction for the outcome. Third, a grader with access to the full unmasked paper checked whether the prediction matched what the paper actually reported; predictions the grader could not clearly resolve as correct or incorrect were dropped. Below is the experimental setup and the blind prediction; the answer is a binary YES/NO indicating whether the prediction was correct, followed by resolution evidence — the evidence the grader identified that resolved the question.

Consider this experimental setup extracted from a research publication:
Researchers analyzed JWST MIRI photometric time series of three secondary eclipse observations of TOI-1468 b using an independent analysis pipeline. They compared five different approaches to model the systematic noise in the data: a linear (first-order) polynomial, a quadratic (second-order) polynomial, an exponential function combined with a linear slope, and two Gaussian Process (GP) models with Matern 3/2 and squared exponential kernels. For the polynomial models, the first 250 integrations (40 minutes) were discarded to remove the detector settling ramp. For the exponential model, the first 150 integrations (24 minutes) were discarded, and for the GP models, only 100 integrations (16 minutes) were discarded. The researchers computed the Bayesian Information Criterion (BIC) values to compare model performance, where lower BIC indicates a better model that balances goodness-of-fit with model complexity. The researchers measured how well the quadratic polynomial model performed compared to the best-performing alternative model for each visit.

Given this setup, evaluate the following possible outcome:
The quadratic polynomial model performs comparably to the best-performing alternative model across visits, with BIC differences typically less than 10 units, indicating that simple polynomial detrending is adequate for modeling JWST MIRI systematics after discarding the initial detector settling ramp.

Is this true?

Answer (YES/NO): NO